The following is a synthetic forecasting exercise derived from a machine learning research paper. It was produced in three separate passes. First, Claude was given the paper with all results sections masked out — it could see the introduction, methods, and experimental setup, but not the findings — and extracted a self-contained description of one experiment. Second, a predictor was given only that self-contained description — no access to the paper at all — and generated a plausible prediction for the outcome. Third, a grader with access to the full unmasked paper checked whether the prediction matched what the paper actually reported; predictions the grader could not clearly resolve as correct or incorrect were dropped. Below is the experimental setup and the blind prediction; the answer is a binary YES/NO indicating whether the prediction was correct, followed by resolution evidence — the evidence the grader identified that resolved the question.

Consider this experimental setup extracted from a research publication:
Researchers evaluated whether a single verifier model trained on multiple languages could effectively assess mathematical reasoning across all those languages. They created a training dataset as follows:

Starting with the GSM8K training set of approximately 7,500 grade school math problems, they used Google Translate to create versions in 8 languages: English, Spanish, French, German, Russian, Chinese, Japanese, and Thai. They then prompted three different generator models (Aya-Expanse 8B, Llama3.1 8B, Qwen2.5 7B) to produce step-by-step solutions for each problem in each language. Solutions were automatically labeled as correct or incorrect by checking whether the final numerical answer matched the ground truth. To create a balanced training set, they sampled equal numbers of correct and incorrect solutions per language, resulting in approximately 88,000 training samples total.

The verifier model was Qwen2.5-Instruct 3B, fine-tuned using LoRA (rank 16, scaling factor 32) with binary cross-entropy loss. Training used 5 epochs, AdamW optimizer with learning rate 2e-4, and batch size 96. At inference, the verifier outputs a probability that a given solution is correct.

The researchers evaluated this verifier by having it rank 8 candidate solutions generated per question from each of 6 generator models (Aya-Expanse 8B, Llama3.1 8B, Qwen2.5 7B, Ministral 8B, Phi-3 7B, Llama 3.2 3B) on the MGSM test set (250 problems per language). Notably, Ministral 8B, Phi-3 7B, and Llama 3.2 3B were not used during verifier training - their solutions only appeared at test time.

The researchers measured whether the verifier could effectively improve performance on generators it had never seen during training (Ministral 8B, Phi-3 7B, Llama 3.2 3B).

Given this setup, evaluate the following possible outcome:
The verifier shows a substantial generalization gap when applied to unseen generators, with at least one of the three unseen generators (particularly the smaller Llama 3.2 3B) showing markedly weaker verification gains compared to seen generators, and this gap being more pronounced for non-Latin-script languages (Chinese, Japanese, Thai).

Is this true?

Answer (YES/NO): NO